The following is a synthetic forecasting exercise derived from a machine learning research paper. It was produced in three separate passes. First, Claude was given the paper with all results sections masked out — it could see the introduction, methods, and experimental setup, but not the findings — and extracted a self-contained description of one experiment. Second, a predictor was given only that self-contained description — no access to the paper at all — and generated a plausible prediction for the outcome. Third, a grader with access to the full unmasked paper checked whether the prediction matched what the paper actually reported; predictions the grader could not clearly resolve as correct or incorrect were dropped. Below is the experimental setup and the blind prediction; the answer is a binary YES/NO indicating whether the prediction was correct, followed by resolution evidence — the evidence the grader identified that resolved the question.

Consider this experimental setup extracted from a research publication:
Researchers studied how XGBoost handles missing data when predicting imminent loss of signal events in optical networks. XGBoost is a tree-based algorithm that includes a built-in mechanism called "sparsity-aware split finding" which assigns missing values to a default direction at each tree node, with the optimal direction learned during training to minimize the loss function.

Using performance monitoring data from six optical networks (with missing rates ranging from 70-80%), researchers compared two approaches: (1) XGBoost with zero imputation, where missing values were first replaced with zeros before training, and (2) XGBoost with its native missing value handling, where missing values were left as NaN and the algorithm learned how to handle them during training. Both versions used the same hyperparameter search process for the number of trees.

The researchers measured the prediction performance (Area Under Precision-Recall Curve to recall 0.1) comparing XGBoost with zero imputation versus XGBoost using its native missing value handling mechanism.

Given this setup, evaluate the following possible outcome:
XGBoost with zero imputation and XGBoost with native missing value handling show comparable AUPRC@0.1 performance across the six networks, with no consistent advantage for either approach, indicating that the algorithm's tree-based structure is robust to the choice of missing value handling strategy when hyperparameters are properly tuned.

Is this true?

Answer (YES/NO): NO